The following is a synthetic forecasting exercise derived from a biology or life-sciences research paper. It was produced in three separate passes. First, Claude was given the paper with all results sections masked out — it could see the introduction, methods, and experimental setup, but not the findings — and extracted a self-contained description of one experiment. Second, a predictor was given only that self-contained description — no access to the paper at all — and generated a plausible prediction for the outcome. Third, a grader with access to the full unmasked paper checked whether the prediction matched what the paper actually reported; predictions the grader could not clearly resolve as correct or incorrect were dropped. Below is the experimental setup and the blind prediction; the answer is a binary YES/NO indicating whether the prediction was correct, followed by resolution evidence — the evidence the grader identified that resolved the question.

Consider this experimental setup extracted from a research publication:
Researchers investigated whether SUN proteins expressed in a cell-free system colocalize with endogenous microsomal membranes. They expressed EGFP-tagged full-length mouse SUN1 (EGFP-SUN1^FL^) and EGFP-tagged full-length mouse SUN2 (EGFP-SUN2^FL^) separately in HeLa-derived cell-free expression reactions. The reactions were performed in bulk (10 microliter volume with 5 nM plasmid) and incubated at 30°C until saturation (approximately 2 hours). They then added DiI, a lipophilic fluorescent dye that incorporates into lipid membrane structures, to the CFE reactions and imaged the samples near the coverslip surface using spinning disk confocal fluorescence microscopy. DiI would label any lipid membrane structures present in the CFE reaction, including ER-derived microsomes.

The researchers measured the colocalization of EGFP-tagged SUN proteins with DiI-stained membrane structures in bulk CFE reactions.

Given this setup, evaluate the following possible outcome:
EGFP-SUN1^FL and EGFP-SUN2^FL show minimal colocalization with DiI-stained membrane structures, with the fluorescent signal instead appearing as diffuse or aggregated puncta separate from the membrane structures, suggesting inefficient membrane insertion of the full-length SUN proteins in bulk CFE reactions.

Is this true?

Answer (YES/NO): NO